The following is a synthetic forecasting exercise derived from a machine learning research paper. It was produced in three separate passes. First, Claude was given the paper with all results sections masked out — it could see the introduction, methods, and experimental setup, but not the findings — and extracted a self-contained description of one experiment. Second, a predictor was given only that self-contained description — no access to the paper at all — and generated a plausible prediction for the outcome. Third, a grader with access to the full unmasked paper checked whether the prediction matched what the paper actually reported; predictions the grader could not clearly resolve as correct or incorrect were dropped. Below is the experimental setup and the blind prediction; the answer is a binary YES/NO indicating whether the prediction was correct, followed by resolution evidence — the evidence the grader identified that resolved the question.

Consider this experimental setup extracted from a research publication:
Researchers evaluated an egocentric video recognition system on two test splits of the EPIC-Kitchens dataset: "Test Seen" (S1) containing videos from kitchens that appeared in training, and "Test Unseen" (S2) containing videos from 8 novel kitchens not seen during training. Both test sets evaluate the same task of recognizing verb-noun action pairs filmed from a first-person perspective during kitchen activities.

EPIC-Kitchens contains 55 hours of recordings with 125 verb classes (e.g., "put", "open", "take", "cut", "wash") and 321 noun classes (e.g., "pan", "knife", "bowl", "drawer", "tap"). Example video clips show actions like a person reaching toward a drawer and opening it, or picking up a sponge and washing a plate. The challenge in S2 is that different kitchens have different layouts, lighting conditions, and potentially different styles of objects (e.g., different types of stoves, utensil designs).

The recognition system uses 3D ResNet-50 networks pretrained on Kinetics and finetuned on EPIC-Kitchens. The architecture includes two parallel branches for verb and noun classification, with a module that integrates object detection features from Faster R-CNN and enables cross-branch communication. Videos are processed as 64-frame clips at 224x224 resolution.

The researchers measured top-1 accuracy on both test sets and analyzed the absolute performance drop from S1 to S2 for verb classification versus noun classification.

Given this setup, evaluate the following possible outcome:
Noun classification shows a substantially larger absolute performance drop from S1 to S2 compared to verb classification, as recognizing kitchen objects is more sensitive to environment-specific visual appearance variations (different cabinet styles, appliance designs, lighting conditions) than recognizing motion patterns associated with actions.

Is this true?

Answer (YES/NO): YES